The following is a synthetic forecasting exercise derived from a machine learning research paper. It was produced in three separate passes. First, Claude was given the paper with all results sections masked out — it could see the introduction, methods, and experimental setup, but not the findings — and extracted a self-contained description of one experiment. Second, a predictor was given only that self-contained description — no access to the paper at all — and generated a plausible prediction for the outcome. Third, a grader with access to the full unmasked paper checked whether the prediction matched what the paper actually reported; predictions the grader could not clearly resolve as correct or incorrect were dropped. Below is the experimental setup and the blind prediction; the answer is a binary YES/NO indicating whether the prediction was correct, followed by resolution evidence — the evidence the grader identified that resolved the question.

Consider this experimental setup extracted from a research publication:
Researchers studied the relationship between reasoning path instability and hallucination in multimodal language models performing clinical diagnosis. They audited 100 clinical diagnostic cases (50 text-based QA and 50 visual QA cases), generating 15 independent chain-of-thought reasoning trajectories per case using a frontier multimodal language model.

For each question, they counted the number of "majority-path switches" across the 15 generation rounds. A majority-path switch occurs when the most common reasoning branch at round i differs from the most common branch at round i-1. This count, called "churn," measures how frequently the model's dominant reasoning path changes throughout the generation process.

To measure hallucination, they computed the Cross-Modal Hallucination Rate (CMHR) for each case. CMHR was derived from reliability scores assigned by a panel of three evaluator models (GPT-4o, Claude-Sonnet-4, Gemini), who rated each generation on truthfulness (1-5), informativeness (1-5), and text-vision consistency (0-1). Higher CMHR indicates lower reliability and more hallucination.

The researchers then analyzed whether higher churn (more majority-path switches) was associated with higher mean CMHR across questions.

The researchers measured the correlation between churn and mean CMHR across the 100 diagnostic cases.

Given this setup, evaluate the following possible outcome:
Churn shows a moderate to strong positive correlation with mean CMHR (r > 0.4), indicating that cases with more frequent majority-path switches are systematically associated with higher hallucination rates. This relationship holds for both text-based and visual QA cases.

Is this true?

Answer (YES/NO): NO